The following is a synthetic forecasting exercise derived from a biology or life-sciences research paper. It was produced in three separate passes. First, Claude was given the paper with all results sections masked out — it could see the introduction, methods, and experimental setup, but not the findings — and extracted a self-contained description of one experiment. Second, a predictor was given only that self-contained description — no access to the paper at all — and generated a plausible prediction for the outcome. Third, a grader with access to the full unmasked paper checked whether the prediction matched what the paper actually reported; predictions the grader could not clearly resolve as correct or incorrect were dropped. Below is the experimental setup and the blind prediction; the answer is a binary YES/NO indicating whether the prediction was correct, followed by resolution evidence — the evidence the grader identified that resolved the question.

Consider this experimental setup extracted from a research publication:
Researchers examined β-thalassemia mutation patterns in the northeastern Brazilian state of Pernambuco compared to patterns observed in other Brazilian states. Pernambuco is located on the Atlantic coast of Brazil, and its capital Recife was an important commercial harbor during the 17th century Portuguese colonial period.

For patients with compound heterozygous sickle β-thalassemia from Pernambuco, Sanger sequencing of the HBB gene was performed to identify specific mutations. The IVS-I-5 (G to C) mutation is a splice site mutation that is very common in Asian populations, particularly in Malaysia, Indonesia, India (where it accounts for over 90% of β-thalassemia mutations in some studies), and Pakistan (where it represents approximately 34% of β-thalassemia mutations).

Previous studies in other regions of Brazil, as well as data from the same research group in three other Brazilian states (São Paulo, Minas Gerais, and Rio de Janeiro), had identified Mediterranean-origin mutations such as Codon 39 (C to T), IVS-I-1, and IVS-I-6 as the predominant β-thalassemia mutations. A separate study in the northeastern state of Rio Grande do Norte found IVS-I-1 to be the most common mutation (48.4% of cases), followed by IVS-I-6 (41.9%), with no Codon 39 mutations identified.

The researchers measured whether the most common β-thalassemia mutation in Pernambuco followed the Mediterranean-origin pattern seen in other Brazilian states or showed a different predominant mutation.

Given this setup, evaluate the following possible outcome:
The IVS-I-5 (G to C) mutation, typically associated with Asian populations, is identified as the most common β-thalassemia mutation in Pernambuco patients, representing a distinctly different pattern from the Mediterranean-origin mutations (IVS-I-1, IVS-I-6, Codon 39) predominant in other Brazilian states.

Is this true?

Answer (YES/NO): YES